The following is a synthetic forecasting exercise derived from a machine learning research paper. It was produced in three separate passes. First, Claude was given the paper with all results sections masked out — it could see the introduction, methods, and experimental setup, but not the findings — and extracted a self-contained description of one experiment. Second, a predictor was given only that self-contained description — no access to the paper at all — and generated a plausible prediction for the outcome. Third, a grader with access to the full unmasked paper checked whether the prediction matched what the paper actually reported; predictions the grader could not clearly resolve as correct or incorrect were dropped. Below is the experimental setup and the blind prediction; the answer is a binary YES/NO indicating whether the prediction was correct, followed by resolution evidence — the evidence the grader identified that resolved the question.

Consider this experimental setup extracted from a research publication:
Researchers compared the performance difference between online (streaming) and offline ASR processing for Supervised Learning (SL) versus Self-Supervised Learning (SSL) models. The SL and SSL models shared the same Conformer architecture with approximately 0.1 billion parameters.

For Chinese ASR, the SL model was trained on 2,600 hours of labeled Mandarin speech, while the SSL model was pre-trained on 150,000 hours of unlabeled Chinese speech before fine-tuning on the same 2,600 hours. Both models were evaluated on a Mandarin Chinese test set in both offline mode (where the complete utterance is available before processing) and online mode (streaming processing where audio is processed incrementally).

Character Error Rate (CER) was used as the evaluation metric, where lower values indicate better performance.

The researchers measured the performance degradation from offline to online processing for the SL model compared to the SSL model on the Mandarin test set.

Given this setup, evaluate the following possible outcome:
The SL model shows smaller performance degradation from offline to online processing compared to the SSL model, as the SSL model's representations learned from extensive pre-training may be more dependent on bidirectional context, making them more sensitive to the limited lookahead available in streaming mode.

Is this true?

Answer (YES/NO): NO